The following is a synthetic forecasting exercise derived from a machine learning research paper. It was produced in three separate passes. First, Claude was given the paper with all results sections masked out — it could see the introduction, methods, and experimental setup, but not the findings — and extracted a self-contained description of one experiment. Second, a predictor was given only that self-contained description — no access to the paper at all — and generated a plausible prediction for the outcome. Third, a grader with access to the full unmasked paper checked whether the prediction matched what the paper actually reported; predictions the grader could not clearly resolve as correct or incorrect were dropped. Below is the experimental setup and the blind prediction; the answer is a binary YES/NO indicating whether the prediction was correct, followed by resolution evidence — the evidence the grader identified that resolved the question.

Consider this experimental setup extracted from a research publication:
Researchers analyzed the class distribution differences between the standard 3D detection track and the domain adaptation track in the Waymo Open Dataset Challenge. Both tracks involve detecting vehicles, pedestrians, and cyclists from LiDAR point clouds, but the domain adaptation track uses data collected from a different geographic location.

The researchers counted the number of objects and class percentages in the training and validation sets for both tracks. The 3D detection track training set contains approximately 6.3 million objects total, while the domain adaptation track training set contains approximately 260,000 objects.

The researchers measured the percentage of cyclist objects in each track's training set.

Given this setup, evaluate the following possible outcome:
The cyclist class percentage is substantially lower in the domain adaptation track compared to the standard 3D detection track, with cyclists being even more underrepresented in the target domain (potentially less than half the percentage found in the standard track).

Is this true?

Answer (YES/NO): YES